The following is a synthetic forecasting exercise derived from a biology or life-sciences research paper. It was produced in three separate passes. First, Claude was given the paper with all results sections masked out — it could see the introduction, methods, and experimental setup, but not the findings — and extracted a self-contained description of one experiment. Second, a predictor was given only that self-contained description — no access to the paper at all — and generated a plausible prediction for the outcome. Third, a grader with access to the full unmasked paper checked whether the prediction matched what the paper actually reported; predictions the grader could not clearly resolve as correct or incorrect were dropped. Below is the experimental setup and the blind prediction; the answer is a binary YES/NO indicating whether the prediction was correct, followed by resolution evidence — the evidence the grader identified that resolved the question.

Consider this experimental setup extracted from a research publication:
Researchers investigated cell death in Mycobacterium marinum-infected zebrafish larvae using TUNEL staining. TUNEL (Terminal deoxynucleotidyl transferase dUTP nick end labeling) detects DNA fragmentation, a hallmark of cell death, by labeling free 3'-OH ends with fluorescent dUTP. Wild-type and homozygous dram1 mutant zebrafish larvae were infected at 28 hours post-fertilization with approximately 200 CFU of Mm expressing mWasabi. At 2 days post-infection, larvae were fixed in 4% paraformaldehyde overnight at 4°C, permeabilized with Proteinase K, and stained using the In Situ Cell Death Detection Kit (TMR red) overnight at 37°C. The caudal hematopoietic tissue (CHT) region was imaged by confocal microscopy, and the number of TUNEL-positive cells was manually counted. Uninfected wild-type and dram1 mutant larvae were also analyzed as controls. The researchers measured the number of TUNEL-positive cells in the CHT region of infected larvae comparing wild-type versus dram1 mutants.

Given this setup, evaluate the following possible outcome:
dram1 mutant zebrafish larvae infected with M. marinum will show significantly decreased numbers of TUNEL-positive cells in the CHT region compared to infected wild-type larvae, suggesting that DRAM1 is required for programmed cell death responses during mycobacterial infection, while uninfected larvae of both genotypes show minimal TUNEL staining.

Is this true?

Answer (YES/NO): NO